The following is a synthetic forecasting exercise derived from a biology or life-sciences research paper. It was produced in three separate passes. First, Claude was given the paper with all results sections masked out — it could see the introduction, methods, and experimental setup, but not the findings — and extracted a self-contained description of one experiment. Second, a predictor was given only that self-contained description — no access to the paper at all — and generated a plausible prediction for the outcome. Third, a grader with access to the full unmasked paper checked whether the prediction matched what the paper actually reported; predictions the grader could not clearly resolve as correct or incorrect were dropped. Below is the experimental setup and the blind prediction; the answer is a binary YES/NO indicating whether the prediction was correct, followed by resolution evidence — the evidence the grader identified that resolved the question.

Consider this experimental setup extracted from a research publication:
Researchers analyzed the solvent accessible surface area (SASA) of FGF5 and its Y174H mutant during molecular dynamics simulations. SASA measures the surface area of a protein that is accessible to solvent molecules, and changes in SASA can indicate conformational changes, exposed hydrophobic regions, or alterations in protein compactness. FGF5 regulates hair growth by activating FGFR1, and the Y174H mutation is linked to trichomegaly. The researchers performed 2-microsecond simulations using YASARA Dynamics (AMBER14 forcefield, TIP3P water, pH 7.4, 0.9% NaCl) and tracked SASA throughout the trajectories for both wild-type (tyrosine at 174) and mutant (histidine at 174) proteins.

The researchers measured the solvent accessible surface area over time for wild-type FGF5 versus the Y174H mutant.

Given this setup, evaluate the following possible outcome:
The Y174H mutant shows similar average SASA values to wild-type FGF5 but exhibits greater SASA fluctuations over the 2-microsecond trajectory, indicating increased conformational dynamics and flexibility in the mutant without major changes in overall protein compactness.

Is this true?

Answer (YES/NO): NO